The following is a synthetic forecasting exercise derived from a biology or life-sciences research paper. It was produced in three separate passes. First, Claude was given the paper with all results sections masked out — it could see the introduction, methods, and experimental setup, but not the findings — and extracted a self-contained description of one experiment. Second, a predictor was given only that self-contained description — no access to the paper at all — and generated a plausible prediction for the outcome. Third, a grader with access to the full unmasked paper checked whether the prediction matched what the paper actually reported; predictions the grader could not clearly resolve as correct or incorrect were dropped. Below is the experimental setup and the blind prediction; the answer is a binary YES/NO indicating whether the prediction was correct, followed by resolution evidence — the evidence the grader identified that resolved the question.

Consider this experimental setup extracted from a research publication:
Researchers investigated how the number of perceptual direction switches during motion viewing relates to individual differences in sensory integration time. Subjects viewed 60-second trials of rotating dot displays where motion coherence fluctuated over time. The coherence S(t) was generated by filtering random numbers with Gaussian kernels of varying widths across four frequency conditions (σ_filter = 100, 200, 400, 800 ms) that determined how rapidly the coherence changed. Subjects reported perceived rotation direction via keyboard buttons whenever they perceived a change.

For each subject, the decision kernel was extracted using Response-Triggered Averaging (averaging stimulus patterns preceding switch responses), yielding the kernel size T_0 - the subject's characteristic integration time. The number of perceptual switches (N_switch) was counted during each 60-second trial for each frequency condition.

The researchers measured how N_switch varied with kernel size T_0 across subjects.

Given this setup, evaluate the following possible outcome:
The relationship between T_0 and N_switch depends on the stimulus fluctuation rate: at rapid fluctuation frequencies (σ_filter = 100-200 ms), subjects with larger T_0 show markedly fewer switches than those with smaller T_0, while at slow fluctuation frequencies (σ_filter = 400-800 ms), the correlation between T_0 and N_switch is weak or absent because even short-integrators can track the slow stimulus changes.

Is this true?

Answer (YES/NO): NO